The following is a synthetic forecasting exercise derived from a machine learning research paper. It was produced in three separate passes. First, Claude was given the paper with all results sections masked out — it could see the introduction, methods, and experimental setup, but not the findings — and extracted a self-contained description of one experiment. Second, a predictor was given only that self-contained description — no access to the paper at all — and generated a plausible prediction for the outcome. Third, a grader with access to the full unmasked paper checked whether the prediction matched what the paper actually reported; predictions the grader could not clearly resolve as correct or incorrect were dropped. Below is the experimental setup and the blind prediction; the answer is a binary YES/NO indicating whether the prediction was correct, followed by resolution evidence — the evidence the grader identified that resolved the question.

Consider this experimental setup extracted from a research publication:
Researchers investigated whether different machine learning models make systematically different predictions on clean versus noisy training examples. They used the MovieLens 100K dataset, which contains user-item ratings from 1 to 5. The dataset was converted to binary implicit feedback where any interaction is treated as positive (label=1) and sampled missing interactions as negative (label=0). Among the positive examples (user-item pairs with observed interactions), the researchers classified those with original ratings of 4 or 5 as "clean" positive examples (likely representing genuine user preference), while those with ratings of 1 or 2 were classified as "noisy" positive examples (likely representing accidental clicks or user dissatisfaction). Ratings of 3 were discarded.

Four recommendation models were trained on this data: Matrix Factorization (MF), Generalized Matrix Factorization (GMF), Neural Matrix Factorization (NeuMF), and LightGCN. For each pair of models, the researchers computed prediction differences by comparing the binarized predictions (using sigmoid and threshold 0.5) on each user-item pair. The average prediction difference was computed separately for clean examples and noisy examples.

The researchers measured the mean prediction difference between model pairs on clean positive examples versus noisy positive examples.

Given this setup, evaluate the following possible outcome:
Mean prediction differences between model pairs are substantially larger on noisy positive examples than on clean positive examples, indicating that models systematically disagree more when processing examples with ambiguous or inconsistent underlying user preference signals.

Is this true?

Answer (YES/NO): YES